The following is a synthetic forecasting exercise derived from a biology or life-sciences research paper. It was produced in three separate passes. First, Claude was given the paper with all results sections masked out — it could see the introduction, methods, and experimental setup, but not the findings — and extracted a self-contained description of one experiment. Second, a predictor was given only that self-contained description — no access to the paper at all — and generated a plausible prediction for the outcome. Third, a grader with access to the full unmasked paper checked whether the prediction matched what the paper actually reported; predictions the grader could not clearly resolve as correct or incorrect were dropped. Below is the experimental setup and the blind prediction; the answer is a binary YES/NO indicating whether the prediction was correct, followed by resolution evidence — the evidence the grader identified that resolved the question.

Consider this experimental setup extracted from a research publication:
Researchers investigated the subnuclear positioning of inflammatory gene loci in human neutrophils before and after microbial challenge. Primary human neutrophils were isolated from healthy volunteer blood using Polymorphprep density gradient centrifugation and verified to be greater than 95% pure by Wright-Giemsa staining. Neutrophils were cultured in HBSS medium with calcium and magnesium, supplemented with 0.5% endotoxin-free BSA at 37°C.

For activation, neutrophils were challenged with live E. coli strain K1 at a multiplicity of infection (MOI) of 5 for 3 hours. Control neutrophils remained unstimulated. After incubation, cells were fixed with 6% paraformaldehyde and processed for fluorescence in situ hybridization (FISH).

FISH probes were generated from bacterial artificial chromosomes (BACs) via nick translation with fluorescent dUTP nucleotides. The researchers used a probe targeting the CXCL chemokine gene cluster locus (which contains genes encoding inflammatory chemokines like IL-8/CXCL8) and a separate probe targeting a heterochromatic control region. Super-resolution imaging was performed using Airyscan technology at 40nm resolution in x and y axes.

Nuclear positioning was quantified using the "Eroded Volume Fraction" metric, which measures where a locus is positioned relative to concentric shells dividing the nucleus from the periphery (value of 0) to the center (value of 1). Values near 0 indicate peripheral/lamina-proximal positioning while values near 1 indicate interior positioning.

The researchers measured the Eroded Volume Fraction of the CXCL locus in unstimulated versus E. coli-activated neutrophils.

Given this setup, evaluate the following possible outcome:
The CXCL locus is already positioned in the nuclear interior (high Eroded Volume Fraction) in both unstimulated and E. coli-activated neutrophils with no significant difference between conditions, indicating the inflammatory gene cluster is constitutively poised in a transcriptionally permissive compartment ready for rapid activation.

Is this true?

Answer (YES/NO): NO